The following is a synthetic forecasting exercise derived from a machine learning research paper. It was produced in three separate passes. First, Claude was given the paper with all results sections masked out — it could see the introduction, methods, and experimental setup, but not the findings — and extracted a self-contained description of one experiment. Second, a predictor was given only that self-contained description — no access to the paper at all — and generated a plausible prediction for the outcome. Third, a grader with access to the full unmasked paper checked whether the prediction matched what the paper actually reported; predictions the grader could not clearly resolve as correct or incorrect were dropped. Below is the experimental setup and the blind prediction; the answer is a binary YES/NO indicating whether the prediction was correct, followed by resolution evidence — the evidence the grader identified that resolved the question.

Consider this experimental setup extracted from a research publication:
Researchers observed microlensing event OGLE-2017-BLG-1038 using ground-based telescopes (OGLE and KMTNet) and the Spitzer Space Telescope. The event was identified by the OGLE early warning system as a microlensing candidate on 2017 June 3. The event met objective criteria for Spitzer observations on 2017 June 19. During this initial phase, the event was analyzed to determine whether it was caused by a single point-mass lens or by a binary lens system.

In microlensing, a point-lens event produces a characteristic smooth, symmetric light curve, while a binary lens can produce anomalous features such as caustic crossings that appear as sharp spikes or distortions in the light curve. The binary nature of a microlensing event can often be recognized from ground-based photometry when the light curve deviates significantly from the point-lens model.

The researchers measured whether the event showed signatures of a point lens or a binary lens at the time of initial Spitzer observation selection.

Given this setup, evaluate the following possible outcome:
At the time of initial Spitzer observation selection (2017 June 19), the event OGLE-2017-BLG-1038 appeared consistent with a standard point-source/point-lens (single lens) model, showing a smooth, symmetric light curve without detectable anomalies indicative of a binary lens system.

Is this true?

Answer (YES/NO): YES